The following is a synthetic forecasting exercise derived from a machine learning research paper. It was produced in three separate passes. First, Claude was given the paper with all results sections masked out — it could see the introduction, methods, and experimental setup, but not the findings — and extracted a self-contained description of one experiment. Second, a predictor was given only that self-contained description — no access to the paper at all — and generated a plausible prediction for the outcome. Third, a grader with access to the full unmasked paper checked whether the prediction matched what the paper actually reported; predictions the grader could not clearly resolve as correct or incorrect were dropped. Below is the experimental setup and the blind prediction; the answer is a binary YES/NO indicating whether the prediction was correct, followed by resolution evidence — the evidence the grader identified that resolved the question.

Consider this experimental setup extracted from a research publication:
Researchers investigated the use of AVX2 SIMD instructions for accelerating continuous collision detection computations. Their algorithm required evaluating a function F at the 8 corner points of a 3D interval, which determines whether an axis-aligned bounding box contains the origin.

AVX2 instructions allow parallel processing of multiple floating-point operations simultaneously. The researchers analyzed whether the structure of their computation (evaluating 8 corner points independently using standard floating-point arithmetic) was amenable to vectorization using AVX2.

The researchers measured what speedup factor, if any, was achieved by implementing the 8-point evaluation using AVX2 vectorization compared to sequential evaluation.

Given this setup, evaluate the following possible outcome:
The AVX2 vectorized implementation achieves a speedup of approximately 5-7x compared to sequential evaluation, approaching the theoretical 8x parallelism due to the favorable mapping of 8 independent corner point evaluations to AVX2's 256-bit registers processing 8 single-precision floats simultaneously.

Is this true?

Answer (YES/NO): NO